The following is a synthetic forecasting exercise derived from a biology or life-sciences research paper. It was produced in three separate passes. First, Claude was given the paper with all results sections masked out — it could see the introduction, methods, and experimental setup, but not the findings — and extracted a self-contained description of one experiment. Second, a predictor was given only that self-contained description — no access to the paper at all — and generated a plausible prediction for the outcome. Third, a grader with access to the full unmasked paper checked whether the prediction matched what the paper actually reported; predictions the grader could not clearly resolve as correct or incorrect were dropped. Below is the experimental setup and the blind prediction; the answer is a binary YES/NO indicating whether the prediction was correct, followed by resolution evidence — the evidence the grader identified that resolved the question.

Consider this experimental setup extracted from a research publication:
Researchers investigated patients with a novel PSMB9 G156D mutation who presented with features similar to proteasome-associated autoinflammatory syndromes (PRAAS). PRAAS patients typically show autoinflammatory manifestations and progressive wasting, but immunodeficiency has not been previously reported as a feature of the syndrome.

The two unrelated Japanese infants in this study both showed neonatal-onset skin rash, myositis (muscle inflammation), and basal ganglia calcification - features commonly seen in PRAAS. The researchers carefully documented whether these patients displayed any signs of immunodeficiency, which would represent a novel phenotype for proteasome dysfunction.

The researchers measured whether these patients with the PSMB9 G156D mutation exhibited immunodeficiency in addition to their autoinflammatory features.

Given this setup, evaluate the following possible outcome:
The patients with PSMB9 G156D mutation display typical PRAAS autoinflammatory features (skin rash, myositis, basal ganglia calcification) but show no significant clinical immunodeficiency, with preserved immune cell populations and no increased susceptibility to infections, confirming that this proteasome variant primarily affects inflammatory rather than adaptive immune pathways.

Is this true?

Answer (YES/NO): NO